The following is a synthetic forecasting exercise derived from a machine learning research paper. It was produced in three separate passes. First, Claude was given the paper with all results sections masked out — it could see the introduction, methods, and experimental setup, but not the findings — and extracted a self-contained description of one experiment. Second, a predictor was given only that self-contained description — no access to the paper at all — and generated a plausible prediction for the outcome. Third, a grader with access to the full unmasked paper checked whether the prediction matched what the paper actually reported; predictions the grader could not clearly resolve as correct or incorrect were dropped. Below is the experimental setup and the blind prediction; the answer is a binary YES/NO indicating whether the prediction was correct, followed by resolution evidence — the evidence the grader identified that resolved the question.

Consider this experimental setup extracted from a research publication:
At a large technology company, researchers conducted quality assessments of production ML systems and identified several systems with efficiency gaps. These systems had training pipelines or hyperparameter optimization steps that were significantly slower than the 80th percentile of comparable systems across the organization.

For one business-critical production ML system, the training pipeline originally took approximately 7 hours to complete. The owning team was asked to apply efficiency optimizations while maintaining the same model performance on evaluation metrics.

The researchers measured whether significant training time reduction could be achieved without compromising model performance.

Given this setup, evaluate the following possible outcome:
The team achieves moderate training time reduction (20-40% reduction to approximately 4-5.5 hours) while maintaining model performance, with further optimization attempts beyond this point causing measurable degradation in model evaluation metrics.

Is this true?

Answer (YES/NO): NO